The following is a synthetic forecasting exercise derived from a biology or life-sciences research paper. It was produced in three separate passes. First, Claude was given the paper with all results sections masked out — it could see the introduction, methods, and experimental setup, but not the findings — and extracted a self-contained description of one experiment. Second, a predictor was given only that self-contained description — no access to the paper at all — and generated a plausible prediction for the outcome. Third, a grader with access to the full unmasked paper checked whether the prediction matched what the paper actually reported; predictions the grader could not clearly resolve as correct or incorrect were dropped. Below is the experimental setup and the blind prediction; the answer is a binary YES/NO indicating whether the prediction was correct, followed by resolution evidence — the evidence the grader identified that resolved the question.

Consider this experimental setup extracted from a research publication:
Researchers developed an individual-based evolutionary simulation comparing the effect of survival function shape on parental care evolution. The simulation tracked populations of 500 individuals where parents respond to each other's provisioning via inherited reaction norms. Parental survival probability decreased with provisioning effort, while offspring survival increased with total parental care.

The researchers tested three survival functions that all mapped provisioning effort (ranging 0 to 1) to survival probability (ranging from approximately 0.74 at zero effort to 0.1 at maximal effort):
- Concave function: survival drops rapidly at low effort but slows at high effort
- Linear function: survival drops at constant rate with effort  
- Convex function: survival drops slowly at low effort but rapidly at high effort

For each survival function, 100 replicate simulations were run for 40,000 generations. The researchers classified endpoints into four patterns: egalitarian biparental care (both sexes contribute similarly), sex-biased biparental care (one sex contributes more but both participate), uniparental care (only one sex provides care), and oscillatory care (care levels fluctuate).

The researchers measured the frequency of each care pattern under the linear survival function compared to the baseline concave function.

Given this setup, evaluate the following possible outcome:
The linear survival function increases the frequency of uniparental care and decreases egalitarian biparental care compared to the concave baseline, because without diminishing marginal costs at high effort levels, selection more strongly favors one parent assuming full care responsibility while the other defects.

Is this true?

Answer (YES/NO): YES